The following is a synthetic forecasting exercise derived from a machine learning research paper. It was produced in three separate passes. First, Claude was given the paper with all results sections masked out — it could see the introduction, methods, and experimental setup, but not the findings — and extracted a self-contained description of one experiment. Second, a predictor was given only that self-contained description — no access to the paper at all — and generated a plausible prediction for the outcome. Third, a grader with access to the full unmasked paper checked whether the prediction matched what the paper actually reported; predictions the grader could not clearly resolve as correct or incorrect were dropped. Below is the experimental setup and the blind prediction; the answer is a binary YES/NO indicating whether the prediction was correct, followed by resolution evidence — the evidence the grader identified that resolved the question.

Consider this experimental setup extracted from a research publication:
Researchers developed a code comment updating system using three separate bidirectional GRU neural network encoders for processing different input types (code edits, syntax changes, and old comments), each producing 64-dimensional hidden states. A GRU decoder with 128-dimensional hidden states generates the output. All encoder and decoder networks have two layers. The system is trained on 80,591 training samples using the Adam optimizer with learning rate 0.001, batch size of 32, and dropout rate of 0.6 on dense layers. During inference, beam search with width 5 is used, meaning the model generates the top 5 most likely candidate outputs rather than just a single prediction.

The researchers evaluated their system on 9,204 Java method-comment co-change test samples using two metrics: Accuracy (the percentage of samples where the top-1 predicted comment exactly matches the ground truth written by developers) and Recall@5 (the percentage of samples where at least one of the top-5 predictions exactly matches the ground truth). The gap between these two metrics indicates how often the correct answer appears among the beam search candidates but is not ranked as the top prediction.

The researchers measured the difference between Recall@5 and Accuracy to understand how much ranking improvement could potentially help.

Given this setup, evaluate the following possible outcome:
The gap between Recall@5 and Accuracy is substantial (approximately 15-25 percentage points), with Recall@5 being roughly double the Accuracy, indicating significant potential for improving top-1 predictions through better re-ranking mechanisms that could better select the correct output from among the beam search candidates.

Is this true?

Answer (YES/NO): NO